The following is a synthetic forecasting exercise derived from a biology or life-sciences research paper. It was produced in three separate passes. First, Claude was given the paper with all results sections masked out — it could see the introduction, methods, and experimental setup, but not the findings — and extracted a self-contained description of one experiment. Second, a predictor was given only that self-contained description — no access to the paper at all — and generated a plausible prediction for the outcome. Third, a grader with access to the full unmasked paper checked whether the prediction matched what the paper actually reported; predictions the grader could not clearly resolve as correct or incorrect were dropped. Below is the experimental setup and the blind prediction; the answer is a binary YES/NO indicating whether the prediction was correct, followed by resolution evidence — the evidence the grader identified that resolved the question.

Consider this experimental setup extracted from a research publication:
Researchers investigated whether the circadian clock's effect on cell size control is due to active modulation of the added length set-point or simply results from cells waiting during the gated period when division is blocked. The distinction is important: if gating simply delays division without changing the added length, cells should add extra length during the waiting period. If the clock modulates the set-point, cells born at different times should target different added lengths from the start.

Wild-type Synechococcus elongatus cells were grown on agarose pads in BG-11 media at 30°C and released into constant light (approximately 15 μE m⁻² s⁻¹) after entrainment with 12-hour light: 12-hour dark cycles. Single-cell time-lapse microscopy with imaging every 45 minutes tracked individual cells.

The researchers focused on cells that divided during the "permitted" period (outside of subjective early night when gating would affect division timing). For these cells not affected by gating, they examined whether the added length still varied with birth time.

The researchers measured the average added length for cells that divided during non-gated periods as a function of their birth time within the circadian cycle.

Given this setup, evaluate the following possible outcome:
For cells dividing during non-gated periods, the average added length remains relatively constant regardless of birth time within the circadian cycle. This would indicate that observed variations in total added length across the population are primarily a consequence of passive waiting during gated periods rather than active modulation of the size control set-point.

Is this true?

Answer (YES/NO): NO